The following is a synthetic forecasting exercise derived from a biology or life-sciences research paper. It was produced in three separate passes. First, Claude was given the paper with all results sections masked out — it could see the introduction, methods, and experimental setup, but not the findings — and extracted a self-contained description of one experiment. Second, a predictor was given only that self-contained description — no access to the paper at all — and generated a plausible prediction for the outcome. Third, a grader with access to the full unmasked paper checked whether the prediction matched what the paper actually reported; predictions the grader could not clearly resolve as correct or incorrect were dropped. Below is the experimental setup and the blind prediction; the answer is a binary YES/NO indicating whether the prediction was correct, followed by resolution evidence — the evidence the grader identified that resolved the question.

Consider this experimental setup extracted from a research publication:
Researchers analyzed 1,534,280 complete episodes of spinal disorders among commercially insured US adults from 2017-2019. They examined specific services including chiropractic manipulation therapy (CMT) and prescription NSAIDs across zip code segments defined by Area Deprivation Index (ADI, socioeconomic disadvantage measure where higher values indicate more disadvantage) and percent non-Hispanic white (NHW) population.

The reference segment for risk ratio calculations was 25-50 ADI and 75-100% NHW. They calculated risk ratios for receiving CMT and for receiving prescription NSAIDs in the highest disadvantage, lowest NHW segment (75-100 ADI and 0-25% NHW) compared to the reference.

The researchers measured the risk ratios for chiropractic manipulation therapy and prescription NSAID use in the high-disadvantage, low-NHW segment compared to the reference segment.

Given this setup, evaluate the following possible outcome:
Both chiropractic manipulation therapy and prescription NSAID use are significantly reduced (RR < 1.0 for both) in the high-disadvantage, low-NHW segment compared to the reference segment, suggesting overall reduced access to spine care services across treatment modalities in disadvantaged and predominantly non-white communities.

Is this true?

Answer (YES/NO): NO